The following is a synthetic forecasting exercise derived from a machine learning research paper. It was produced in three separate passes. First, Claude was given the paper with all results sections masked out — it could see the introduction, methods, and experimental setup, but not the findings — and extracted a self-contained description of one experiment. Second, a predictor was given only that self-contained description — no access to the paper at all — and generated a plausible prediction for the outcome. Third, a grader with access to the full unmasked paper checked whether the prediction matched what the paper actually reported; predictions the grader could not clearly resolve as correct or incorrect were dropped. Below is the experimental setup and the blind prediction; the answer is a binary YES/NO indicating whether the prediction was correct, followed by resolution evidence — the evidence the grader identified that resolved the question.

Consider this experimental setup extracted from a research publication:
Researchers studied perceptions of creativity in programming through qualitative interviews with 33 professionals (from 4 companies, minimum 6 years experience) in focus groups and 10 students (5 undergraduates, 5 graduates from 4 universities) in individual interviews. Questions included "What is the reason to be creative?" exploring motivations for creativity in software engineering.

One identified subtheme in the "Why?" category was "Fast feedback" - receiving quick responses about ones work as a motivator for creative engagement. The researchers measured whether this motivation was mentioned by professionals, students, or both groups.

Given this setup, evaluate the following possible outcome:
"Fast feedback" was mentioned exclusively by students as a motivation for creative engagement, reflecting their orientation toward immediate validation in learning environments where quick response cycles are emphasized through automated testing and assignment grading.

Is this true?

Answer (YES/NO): NO